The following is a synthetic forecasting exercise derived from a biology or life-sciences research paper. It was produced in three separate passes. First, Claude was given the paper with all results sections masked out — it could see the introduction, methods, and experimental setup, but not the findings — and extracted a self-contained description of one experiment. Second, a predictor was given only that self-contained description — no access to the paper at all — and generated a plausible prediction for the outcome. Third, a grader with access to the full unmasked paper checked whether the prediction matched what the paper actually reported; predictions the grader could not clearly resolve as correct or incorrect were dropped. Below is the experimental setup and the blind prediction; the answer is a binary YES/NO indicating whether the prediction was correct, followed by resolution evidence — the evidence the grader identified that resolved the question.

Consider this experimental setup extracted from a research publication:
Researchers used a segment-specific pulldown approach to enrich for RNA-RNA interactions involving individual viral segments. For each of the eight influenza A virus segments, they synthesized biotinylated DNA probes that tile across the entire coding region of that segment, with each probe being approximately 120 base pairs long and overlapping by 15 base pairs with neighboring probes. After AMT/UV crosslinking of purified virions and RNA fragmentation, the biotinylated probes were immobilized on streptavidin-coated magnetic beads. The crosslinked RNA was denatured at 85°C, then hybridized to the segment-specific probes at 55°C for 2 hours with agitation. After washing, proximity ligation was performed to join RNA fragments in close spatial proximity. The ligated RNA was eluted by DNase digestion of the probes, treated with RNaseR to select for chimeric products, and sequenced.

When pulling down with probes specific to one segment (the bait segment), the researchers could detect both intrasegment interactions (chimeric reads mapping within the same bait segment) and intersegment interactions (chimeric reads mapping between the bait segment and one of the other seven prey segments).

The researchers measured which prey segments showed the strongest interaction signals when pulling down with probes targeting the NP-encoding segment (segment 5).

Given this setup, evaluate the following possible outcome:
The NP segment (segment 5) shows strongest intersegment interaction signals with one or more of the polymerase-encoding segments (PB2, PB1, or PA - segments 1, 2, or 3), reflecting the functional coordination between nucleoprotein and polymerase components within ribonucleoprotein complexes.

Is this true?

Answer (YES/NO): NO